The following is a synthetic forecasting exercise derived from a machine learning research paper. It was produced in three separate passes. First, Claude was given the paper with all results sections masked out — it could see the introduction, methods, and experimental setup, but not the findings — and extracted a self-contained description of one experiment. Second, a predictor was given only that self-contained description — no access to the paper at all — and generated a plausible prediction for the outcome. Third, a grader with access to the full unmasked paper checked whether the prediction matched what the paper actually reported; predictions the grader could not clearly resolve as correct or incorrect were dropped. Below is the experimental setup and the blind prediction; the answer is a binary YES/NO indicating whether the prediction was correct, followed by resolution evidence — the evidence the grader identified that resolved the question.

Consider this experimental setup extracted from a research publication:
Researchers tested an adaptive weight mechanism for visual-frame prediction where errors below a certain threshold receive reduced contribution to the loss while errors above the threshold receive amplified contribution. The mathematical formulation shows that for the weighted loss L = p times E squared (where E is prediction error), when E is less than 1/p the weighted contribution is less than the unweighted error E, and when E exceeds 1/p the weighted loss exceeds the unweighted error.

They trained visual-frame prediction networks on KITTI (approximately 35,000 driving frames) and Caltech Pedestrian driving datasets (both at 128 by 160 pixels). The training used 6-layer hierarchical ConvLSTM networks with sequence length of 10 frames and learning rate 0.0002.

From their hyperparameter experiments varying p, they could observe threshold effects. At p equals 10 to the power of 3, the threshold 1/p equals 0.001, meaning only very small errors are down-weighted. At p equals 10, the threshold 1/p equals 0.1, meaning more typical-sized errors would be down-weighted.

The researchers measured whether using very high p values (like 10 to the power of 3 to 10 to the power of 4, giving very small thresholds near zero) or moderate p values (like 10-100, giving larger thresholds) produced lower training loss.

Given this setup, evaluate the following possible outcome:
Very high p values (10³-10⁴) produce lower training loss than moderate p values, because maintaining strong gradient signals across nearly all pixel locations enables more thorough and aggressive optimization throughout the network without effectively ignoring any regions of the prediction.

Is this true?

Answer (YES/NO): YES